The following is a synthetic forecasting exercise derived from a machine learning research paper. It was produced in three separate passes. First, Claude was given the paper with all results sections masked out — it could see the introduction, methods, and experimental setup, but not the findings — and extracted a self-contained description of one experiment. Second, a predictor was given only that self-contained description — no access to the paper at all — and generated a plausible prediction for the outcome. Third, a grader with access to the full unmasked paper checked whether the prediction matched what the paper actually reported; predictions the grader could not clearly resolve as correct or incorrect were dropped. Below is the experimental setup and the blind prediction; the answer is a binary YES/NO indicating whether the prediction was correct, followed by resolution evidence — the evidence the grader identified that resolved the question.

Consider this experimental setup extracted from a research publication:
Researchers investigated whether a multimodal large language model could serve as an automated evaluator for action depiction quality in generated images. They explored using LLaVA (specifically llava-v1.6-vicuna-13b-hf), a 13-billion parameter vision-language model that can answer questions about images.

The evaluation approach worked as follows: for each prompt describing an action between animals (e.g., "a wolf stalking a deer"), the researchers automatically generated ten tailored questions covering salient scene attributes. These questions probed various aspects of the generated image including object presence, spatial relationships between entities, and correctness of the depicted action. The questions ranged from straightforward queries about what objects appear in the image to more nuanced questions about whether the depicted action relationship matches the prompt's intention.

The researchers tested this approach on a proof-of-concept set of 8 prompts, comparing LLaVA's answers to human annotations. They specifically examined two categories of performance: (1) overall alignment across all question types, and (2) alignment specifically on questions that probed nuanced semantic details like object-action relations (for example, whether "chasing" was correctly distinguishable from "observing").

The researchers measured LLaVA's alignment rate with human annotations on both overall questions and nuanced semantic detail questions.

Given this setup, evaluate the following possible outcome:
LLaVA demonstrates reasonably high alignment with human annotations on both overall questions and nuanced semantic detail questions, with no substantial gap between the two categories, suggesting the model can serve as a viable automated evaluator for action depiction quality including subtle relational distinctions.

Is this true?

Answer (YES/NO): NO